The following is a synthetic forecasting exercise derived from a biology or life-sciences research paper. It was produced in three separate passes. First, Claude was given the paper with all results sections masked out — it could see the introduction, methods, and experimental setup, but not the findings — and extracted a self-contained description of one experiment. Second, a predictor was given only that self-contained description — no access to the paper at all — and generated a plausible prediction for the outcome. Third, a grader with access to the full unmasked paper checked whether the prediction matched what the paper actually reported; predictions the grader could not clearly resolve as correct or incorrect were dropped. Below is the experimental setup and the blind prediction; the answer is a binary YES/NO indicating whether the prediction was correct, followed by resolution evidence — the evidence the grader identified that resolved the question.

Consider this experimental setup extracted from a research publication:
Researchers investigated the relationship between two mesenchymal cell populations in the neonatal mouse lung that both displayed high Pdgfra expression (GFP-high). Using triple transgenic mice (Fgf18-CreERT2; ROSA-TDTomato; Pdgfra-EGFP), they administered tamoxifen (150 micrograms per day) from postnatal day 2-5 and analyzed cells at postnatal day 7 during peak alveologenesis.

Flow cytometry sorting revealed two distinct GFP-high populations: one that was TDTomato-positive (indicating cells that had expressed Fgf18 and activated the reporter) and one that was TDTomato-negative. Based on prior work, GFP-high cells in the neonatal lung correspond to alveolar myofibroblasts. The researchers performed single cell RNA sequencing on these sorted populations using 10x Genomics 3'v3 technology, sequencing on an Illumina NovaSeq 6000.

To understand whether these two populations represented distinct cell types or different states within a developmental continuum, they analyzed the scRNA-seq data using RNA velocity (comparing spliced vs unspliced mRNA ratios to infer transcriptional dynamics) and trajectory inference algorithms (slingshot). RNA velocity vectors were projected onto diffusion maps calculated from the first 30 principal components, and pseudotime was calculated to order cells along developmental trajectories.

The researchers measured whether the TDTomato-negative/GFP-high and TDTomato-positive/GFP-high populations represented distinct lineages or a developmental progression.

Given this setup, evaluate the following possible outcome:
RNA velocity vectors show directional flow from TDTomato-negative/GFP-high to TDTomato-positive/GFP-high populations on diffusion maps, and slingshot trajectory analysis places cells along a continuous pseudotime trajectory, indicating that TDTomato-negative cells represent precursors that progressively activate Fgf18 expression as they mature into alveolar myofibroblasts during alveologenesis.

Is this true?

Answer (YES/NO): YES